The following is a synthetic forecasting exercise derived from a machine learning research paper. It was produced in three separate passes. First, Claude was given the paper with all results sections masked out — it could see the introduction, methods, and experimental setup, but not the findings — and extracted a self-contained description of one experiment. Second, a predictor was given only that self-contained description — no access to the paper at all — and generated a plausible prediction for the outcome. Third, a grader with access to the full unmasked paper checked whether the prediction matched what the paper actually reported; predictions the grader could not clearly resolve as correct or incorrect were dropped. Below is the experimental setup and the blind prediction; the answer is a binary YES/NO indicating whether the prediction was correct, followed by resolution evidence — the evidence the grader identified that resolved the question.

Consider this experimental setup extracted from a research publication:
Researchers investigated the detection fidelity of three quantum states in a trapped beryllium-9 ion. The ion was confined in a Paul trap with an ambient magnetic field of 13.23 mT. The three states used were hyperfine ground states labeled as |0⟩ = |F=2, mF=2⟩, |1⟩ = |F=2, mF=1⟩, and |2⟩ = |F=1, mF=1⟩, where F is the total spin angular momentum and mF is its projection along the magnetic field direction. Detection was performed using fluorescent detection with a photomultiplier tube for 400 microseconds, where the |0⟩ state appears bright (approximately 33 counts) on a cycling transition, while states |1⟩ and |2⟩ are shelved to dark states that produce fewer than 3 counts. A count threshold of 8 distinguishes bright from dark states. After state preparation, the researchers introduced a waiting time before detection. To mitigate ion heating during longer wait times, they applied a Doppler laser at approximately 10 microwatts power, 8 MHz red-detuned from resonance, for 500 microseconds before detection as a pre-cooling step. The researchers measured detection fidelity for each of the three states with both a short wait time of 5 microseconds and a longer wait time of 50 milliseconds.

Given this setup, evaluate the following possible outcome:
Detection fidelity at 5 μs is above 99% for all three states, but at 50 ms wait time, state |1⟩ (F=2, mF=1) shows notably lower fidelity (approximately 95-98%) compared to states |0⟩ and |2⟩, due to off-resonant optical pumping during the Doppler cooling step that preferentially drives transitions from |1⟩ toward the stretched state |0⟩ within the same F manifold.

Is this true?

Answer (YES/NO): NO